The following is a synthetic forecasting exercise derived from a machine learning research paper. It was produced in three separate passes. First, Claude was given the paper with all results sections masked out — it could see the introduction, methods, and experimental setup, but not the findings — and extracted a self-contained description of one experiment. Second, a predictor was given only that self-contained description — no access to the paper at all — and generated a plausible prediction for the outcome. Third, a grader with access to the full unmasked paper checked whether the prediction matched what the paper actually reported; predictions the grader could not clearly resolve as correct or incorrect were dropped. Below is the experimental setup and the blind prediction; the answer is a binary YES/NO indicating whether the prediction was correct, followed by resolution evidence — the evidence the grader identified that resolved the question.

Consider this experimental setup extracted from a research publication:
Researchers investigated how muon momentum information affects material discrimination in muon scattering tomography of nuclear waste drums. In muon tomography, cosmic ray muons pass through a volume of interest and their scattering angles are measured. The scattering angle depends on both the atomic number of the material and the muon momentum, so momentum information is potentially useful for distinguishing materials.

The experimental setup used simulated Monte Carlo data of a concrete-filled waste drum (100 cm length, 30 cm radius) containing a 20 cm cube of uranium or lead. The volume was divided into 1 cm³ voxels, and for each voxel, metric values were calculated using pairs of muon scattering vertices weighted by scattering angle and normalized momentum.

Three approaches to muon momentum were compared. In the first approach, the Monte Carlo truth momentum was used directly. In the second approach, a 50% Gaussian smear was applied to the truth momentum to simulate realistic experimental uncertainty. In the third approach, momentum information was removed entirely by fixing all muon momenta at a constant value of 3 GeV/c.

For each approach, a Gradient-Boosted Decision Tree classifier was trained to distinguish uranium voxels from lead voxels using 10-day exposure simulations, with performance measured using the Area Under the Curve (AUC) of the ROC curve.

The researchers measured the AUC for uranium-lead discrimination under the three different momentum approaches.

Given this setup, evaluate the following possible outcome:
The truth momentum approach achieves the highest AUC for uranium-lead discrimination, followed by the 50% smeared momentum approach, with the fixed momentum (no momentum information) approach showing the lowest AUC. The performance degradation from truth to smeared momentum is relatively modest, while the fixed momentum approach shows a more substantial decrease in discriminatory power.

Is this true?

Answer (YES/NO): YES